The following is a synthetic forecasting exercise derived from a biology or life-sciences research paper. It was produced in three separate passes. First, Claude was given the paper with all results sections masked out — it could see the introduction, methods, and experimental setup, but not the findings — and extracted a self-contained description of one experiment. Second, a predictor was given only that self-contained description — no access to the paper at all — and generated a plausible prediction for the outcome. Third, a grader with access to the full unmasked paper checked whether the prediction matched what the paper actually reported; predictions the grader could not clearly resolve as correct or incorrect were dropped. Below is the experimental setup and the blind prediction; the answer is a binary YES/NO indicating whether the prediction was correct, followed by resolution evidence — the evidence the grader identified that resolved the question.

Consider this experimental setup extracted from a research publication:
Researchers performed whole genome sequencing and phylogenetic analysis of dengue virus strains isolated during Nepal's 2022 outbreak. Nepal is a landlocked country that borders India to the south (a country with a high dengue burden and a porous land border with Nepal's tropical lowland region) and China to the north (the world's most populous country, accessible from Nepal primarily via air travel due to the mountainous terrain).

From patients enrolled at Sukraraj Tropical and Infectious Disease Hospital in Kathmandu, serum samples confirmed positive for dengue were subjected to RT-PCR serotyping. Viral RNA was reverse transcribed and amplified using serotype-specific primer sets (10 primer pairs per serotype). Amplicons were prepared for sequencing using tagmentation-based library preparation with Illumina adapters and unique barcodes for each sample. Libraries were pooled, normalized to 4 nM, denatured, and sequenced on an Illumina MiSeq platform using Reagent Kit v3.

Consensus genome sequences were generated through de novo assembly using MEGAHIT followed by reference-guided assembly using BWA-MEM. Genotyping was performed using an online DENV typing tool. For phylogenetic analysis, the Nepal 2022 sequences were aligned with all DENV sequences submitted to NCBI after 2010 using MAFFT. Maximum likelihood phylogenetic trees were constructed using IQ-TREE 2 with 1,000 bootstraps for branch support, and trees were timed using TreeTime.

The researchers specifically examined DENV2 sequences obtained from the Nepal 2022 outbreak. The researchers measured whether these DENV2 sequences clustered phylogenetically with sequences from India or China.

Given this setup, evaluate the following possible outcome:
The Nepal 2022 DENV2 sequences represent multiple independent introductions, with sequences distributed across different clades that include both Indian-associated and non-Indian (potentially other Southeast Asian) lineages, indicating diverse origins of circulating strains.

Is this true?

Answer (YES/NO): NO